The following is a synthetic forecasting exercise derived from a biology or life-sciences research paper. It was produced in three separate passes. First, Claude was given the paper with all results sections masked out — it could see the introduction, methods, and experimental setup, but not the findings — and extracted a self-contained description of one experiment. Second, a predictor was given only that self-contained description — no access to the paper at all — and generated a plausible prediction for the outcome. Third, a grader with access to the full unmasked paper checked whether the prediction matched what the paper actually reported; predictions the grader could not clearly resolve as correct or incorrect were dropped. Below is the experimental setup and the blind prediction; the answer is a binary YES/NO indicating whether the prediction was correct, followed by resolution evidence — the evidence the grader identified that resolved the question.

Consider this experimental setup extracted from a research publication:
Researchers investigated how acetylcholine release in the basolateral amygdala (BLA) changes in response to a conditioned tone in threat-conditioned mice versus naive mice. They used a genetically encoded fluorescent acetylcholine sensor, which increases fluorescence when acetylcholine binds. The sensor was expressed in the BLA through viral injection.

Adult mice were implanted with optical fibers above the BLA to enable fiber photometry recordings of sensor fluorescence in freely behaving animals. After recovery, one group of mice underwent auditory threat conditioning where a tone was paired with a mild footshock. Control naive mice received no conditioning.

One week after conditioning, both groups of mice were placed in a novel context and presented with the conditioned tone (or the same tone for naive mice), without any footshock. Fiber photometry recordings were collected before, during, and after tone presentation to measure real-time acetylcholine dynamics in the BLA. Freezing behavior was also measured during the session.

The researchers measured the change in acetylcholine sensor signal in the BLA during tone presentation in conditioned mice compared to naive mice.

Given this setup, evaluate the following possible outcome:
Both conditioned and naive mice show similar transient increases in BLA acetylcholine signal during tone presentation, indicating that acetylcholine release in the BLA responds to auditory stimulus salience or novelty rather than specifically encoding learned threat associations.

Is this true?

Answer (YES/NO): NO